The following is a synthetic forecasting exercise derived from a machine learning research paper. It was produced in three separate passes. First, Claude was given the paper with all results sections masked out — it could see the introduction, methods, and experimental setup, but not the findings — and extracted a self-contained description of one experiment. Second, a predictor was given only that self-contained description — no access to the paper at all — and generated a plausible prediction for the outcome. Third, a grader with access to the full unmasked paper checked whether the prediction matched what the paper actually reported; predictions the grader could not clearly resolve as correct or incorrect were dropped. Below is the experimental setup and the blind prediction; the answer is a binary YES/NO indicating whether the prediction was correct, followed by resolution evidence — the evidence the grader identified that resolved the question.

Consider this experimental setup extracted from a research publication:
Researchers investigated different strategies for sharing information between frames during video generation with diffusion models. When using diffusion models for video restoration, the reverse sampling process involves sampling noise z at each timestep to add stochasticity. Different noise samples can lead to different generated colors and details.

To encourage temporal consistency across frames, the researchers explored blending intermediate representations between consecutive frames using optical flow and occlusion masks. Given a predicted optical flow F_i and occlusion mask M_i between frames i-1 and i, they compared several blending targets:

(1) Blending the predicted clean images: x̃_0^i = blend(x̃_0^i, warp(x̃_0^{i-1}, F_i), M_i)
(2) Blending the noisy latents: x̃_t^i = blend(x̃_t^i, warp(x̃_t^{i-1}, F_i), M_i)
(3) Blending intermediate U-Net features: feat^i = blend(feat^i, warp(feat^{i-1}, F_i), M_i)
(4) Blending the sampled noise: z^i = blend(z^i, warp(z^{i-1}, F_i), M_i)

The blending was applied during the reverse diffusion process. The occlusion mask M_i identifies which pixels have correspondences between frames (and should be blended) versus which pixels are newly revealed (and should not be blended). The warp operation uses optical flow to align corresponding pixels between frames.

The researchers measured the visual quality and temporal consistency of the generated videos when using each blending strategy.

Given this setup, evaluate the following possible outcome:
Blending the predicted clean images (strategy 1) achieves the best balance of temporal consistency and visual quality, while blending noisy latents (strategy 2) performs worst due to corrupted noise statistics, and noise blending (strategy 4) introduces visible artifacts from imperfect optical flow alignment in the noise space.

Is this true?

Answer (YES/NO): NO